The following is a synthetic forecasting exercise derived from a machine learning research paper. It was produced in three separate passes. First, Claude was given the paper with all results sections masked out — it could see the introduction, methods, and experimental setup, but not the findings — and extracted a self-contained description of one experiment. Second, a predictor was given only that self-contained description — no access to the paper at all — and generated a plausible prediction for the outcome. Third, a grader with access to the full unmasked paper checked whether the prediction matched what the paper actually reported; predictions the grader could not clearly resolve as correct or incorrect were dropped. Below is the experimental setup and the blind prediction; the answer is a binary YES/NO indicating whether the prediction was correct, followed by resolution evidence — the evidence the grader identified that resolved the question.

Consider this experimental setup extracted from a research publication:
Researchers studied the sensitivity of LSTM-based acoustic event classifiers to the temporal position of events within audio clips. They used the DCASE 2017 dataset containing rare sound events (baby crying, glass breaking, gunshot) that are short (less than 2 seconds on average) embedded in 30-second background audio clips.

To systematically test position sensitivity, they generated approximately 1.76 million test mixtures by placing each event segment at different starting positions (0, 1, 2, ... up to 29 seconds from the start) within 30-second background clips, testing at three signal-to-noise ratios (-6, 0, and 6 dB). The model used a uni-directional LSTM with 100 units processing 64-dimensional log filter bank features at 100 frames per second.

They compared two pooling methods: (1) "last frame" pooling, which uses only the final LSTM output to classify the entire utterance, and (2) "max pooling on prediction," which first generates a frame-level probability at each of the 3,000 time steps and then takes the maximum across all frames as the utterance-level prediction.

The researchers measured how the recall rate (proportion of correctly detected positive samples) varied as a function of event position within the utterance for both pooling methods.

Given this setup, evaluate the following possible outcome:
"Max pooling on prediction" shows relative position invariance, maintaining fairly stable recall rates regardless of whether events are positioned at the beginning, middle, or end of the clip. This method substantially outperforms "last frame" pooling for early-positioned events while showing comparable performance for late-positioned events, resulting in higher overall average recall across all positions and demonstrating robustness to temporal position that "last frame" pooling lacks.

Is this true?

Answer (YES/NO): YES